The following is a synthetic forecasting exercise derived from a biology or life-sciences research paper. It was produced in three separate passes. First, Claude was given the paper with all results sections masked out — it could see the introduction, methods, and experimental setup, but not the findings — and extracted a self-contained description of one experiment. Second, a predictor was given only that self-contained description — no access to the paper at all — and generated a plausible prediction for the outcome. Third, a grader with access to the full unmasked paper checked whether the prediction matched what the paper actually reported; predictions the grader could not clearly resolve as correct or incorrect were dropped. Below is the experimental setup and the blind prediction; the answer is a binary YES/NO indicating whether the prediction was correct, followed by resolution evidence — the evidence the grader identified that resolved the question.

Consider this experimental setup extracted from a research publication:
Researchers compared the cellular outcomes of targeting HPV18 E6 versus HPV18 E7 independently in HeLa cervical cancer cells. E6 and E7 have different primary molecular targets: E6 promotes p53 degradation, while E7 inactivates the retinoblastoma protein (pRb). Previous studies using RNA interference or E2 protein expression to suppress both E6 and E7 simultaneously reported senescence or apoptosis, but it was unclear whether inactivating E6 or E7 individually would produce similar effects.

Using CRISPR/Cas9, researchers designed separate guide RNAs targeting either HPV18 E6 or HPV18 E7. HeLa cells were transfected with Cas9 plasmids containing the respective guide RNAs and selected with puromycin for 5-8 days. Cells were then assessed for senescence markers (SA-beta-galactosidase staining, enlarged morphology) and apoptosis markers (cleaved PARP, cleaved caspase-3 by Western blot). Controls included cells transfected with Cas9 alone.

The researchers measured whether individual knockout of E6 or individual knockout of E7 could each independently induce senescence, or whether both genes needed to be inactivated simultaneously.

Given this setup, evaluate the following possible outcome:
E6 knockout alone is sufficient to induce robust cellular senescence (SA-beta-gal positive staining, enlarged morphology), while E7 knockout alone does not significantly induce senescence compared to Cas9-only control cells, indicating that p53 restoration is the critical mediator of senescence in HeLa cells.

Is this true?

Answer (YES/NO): NO